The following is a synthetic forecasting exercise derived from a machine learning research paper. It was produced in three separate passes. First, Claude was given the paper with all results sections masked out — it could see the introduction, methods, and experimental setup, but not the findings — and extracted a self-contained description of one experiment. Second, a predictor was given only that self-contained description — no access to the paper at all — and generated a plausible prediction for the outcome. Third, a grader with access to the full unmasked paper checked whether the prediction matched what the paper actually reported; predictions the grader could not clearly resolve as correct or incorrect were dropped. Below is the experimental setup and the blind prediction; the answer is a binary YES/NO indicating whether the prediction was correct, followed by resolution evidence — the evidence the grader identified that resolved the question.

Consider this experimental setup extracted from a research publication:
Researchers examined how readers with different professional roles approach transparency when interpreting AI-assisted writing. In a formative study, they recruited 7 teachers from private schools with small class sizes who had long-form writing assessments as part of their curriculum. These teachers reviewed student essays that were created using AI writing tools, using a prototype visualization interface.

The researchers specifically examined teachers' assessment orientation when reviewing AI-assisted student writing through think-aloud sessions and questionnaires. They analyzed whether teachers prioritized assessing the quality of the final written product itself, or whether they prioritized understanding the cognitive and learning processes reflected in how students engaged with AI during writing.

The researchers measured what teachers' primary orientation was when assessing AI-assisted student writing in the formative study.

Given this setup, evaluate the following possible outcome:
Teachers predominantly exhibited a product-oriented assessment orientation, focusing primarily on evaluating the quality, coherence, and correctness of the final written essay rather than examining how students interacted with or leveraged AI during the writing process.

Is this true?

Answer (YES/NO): NO